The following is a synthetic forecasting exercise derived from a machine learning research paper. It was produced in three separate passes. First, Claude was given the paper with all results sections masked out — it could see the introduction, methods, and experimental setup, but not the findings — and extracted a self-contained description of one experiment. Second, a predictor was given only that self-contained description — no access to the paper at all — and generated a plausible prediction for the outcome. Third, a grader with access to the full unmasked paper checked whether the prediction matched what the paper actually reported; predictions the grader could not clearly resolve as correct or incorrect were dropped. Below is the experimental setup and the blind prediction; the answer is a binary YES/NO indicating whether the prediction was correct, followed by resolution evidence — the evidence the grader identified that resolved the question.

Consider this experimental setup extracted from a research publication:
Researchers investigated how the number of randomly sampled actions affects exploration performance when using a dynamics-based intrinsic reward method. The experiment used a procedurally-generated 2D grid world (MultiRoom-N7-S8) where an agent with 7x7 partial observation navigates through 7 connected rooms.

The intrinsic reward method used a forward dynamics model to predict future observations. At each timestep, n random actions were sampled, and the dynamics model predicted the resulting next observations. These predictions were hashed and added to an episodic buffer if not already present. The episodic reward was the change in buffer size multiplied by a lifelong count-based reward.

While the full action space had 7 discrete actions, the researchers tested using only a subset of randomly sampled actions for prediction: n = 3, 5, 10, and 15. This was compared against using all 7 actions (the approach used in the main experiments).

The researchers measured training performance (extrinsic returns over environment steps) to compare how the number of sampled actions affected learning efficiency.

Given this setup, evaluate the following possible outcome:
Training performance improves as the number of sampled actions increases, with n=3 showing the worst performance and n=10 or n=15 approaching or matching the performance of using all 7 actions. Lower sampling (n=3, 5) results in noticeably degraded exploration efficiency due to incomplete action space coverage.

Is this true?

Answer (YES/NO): NO